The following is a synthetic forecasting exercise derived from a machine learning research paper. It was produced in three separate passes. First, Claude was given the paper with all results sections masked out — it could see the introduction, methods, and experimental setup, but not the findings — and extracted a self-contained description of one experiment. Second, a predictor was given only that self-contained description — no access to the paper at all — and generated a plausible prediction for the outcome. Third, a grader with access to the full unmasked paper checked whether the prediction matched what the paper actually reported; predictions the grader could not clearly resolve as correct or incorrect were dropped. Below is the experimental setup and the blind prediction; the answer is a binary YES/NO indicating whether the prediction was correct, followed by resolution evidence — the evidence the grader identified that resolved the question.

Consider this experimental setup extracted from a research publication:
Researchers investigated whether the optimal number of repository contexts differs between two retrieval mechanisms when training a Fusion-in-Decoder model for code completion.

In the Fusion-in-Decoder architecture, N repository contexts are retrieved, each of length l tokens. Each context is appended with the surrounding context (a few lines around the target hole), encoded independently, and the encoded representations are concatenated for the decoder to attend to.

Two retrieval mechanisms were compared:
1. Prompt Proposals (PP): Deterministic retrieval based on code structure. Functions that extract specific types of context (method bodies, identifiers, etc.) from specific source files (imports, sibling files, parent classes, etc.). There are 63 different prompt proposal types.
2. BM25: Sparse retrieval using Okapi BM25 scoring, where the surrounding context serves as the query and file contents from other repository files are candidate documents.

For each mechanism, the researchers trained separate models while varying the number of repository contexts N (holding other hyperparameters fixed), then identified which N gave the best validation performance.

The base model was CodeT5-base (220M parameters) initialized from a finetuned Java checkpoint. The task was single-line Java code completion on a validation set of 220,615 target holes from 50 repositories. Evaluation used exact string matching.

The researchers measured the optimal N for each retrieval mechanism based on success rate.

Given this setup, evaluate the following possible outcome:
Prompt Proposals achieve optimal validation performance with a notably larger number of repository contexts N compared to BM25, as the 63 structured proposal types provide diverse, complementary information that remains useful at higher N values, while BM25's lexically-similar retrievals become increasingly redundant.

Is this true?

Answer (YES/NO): NO